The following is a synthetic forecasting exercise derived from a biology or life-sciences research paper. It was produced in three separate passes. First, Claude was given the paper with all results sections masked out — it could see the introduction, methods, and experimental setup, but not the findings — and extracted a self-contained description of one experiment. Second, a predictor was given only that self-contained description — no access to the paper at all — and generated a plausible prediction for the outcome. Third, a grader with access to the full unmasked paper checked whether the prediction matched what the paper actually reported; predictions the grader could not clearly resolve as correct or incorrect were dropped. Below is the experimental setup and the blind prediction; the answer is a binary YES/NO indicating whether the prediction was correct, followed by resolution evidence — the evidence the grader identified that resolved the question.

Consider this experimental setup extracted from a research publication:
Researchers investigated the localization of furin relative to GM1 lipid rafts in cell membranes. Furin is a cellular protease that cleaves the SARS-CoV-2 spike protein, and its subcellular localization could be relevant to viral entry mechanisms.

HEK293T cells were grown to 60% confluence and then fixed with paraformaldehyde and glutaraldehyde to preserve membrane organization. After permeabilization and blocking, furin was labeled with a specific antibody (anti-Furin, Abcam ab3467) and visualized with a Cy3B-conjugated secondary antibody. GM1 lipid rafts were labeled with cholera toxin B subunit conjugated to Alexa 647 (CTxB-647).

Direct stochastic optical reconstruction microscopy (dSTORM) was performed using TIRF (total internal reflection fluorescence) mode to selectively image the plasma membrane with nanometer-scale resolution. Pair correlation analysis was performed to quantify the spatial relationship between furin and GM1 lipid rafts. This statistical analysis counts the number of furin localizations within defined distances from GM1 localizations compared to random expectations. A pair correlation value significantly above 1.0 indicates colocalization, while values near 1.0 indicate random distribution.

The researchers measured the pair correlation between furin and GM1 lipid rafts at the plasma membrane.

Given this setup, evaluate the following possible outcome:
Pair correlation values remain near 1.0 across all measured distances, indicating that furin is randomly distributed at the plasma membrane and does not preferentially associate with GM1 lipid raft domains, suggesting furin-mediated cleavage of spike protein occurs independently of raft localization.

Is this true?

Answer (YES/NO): NO